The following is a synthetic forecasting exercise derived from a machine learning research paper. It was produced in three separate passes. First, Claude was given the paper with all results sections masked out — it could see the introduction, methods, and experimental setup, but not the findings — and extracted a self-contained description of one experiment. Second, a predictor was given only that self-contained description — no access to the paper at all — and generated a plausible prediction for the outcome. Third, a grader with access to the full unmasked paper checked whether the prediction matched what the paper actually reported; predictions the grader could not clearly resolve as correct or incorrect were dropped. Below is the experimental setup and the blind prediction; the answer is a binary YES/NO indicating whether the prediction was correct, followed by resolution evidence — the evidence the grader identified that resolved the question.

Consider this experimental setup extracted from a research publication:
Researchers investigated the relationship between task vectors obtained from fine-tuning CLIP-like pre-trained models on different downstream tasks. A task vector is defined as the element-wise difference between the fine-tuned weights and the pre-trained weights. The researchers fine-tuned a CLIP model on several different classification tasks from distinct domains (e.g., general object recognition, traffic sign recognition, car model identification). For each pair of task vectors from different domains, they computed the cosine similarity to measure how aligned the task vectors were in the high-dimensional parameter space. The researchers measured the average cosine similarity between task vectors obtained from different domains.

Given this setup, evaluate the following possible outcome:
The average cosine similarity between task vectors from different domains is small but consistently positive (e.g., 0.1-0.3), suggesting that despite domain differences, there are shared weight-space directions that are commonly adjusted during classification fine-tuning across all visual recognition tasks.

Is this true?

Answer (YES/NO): NO